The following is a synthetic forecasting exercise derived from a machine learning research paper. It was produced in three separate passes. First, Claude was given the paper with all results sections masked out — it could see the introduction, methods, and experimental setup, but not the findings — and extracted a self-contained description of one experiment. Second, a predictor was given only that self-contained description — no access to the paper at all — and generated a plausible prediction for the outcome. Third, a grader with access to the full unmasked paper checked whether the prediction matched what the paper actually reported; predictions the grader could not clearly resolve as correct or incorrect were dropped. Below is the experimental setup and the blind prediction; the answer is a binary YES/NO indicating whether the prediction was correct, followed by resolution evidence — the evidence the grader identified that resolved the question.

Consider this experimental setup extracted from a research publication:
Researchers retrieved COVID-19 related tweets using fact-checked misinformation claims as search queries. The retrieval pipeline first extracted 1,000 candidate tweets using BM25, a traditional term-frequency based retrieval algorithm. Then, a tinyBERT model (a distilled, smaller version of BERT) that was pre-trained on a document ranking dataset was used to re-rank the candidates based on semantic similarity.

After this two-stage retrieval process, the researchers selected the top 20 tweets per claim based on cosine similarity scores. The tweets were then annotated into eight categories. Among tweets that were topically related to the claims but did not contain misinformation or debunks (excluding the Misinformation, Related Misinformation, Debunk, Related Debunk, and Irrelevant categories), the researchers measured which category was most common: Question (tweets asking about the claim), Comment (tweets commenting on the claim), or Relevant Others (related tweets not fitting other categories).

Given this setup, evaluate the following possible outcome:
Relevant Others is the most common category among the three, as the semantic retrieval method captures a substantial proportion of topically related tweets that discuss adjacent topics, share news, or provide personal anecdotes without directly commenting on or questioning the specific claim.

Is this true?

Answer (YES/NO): YES